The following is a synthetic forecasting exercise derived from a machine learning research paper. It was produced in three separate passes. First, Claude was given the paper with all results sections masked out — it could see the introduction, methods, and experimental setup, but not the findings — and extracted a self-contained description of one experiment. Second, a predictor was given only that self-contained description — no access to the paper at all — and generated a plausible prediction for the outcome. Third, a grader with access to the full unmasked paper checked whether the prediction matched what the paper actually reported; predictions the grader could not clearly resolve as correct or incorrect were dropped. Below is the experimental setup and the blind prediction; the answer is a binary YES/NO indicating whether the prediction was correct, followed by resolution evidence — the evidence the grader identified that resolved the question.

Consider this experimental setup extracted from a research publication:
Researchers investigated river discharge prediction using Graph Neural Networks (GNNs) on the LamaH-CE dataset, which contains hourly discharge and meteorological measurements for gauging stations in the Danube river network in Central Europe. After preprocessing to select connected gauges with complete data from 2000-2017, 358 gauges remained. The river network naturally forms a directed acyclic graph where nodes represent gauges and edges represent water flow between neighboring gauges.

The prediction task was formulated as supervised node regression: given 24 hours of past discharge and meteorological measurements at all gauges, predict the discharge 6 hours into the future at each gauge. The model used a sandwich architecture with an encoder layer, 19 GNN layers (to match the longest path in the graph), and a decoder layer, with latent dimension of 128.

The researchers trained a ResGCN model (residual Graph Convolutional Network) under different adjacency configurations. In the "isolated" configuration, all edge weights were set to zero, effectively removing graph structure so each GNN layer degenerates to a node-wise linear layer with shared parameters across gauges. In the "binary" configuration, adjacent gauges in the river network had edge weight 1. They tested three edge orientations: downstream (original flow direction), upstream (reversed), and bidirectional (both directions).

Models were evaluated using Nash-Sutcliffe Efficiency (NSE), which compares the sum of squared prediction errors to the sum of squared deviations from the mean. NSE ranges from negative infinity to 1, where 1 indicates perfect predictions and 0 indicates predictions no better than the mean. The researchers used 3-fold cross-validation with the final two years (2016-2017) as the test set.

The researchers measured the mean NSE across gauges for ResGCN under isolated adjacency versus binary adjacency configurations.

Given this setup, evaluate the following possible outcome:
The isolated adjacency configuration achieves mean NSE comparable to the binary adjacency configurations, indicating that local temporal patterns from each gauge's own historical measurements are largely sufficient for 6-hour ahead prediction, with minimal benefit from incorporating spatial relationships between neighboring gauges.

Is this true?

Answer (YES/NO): YES